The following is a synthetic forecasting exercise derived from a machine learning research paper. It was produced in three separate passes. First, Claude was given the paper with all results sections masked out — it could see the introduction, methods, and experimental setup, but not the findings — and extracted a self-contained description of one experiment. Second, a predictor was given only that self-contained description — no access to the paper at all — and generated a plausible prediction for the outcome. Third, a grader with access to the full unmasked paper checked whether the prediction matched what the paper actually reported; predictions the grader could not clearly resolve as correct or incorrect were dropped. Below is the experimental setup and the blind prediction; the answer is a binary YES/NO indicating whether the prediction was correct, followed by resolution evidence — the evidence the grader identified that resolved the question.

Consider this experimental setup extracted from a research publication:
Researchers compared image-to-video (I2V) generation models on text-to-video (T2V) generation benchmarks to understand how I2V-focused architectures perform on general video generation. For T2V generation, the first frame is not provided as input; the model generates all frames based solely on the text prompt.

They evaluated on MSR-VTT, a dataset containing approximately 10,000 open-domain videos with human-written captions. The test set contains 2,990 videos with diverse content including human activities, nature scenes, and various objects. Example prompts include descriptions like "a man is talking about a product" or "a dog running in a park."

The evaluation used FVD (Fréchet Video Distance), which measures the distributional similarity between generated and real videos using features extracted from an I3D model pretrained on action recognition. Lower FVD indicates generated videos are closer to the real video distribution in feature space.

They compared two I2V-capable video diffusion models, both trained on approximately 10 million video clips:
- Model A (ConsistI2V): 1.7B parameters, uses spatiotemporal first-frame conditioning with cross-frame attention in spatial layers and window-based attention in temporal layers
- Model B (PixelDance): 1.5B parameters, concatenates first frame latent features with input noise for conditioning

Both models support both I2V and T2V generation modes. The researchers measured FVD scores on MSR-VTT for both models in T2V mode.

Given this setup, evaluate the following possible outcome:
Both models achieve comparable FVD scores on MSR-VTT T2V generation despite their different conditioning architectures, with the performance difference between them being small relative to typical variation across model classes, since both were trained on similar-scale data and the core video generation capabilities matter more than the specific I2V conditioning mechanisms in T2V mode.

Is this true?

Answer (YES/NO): NO